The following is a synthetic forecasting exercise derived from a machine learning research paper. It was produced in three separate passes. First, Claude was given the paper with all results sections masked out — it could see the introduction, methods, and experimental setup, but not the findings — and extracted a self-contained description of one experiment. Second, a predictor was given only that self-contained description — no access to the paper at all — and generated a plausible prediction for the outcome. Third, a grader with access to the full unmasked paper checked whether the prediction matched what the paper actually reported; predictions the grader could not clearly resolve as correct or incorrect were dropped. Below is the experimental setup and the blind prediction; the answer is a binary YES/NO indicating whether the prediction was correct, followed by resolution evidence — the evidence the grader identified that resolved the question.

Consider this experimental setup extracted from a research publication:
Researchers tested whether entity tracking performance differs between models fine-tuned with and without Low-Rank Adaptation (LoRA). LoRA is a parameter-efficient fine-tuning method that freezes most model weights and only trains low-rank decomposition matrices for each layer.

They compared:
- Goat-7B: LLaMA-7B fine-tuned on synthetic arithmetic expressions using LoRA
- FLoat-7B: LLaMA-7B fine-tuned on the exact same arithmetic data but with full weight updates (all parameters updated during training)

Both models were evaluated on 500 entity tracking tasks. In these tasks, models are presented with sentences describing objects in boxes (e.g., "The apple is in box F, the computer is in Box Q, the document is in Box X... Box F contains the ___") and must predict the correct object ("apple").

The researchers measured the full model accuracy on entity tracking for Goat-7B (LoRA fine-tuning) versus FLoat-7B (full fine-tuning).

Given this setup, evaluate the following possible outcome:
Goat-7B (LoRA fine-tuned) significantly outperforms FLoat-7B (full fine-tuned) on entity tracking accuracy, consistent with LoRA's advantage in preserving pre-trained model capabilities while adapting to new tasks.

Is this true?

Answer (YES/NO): NO